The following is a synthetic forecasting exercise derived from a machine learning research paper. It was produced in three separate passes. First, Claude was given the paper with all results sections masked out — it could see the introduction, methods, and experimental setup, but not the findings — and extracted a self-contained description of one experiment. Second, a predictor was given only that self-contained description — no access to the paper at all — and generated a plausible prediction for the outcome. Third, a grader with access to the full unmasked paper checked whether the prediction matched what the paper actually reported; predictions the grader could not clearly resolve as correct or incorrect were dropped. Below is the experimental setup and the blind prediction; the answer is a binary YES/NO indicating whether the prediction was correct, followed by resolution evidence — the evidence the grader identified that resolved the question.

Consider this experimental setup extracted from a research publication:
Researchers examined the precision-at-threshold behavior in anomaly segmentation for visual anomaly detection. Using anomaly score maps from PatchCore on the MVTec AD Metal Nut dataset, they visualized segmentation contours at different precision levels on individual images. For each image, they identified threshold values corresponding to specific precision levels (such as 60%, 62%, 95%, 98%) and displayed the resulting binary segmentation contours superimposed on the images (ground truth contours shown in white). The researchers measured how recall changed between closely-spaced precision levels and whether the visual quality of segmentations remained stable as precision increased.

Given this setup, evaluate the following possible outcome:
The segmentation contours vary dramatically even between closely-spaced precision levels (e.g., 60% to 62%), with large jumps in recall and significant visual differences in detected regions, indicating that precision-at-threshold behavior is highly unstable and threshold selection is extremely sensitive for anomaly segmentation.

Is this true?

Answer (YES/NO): YES